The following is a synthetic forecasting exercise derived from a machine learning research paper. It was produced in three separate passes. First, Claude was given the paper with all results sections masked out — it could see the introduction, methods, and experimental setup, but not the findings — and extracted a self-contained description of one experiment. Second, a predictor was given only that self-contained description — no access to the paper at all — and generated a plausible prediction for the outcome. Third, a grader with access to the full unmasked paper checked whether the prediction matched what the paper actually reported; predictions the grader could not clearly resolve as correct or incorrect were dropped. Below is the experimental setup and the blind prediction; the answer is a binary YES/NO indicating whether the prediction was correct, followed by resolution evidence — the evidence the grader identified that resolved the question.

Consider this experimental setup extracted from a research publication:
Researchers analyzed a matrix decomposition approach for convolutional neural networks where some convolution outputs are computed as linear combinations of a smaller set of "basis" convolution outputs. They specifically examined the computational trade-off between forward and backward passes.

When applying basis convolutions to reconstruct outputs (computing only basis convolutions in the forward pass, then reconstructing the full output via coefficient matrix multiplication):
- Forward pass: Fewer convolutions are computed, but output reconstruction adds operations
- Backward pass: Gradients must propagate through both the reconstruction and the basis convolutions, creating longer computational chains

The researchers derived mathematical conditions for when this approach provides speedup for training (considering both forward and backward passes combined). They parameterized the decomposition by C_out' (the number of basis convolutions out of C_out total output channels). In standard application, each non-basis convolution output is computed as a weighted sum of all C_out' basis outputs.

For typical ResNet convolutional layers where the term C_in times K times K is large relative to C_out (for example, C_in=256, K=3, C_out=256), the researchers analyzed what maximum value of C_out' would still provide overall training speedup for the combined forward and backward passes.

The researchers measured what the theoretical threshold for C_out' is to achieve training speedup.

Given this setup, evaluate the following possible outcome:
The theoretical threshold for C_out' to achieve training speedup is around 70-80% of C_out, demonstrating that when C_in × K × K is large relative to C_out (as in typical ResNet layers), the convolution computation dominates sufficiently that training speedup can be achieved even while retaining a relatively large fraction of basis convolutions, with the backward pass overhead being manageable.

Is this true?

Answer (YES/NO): NO